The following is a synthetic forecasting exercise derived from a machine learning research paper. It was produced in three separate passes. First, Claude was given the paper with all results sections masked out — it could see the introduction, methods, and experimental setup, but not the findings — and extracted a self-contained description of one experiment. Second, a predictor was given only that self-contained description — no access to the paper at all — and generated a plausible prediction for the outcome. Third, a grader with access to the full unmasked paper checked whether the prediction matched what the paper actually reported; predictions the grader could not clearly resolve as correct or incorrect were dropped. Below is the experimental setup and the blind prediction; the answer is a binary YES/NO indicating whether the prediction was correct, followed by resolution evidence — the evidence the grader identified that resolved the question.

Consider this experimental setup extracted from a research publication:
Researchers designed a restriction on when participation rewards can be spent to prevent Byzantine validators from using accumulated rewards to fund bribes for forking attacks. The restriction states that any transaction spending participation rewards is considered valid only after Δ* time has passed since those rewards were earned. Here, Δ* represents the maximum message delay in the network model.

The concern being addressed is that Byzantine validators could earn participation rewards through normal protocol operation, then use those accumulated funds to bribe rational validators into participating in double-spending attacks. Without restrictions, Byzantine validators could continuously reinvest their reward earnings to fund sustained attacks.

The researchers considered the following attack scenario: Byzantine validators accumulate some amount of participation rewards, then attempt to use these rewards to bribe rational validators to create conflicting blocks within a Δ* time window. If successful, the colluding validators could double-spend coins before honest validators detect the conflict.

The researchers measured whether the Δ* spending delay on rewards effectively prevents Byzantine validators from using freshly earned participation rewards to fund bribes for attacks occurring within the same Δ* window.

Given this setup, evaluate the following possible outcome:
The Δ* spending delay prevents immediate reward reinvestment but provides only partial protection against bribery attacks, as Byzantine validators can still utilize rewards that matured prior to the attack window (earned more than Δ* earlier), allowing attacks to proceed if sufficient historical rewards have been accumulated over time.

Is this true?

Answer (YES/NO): NO